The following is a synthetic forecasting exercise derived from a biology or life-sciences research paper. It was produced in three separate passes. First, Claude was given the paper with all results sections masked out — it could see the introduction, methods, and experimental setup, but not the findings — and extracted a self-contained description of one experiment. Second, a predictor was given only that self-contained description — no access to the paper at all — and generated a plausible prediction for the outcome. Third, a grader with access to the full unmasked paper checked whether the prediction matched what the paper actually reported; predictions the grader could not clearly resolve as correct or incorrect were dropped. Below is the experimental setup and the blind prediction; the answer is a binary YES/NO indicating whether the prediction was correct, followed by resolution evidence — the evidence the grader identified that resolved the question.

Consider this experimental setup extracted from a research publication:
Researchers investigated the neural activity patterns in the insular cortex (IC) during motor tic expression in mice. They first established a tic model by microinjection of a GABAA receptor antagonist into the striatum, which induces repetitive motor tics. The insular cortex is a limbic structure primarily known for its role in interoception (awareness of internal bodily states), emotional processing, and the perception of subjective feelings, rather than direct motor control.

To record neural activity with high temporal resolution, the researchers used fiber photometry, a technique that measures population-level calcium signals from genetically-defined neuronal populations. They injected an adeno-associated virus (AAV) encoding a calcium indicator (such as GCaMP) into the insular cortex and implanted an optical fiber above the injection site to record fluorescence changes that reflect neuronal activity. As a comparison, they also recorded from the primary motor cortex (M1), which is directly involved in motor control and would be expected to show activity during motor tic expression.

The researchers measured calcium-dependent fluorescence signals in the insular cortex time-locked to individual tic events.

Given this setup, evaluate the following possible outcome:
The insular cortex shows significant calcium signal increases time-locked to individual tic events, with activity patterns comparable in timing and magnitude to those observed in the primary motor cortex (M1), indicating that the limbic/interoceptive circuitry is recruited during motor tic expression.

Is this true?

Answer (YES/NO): YES